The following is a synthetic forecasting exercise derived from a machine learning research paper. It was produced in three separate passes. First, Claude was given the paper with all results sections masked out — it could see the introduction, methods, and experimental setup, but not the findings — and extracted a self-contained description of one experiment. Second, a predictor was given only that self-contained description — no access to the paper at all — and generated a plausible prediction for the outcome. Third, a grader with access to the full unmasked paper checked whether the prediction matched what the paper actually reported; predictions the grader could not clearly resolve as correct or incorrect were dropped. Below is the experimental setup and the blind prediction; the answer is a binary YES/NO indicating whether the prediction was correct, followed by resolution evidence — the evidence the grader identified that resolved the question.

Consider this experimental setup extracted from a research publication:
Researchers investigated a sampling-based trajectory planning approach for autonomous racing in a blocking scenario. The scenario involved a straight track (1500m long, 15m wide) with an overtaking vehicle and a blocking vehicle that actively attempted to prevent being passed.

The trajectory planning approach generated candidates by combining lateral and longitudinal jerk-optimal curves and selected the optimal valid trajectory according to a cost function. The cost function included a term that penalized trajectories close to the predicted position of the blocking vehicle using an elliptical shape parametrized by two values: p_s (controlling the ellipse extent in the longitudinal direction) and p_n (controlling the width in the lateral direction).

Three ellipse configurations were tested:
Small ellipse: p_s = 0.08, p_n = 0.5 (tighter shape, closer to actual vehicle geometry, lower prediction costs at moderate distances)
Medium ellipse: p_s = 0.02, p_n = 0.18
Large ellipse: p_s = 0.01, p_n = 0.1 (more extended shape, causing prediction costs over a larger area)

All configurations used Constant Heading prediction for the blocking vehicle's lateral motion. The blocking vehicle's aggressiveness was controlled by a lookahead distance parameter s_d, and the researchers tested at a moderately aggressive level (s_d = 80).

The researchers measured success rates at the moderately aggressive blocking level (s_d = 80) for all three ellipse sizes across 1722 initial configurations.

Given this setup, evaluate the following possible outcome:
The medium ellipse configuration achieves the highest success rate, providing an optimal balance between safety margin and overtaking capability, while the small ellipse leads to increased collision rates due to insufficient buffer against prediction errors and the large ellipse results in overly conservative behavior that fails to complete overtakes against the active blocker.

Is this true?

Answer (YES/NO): NO